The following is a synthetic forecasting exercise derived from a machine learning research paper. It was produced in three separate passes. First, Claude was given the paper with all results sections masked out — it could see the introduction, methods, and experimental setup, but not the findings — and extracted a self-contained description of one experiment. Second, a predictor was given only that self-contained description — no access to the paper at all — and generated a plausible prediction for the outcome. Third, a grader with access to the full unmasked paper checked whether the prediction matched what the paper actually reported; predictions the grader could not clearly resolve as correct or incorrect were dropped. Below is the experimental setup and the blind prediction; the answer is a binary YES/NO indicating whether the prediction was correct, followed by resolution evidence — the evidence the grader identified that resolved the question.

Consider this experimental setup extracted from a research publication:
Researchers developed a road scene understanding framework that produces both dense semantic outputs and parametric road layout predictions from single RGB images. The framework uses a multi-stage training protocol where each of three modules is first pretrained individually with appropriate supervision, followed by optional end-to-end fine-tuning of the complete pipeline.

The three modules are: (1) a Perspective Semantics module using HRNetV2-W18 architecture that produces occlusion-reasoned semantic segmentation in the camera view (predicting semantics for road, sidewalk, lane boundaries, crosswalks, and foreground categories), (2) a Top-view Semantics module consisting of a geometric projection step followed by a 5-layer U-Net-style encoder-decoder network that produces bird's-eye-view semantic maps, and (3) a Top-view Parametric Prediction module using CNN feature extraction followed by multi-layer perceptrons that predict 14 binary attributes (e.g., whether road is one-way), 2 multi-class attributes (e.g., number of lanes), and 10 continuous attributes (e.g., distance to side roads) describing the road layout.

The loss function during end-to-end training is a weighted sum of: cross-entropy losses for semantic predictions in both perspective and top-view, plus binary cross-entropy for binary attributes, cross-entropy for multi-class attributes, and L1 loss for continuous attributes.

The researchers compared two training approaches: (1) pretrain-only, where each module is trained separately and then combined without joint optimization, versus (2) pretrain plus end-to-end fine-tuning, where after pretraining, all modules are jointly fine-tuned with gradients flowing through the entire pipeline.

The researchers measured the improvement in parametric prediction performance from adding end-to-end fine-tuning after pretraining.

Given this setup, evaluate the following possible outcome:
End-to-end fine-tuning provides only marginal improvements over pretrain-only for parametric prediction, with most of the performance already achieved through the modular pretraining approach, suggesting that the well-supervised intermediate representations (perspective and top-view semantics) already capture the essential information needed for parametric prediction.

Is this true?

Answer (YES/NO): YES